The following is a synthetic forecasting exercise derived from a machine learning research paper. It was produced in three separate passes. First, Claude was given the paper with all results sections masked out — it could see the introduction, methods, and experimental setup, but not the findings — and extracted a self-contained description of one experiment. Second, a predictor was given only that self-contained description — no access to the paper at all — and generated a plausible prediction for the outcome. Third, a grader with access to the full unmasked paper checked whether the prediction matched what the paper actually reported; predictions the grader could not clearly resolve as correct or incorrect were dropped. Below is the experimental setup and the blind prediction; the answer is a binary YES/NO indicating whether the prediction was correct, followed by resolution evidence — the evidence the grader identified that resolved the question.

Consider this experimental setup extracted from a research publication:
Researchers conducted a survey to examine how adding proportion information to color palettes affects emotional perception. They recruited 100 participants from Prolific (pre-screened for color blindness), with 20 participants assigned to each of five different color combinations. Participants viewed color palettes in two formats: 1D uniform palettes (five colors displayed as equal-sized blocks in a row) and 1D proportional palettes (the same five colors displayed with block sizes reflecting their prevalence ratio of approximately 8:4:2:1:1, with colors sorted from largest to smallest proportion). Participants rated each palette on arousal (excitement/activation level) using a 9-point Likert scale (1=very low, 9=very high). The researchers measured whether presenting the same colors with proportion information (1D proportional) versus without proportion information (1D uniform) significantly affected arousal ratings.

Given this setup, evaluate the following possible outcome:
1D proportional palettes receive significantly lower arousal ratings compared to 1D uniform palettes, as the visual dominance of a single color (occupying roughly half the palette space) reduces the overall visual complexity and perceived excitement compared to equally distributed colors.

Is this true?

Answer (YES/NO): NO